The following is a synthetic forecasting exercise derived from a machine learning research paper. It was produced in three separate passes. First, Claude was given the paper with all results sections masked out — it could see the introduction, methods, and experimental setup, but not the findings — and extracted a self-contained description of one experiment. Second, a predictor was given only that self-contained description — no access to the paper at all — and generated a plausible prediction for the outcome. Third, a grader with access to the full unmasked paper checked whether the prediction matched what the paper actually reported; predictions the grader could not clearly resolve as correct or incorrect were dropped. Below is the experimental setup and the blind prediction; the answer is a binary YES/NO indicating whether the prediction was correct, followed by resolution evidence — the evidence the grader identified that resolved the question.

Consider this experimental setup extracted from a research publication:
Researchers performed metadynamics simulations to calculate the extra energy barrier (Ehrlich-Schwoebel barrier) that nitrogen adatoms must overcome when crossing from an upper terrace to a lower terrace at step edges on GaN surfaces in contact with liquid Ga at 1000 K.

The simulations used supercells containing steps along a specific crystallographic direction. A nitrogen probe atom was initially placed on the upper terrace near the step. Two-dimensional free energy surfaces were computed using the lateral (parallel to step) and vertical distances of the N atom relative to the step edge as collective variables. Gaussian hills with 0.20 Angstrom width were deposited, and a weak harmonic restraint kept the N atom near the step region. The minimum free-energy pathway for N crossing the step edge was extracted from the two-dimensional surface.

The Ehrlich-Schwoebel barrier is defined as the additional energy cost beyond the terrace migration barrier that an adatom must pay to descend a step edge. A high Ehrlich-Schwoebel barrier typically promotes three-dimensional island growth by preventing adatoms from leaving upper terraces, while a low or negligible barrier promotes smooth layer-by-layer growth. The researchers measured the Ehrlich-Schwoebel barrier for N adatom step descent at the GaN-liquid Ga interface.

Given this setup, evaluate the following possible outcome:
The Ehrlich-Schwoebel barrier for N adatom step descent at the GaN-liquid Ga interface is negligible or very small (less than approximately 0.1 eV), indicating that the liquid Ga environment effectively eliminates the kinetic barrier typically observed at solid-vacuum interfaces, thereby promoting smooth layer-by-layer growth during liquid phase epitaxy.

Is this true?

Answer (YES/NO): NO